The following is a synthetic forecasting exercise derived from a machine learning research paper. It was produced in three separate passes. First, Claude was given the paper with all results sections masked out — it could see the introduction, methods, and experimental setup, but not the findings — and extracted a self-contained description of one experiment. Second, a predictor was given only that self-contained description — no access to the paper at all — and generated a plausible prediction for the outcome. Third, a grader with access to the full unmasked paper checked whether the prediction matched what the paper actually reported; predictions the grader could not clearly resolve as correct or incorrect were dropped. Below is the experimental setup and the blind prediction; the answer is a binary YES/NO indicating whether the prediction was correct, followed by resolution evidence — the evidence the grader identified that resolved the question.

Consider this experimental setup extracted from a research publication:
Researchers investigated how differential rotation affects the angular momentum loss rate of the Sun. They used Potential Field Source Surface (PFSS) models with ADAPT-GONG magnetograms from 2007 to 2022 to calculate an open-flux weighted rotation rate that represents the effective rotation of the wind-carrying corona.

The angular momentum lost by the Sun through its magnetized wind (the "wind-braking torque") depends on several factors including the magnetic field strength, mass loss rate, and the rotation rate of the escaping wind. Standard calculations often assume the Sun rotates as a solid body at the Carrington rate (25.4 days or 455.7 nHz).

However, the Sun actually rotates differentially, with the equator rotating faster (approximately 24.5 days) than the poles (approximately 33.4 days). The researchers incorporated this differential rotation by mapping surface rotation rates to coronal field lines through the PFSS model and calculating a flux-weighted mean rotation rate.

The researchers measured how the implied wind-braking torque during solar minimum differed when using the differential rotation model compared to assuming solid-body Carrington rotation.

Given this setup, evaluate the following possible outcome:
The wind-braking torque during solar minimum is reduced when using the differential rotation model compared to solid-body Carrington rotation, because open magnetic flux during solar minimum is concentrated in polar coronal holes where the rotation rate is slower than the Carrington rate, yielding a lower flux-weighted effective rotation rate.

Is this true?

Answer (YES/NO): YES